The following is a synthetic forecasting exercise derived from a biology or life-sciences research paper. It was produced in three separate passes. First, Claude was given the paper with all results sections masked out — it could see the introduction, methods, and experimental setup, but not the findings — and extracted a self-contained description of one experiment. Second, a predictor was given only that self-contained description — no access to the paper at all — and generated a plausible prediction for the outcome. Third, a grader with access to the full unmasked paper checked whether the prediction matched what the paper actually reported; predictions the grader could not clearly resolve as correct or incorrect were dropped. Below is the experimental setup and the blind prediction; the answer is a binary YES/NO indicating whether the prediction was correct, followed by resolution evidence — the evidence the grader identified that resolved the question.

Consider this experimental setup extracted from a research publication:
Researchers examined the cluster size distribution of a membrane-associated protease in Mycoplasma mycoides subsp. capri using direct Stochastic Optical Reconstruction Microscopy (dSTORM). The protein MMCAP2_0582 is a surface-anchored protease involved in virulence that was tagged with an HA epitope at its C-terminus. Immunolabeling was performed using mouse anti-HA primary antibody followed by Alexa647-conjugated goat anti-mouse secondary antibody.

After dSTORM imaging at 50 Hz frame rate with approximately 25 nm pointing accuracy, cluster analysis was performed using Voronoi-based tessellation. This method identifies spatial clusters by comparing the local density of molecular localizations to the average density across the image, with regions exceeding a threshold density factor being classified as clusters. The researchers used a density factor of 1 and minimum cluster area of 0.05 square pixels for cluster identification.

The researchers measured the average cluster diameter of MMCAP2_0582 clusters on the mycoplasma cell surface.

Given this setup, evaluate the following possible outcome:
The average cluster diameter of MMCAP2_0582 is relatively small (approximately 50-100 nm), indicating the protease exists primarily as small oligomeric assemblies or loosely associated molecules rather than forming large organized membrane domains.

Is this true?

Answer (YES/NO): YES